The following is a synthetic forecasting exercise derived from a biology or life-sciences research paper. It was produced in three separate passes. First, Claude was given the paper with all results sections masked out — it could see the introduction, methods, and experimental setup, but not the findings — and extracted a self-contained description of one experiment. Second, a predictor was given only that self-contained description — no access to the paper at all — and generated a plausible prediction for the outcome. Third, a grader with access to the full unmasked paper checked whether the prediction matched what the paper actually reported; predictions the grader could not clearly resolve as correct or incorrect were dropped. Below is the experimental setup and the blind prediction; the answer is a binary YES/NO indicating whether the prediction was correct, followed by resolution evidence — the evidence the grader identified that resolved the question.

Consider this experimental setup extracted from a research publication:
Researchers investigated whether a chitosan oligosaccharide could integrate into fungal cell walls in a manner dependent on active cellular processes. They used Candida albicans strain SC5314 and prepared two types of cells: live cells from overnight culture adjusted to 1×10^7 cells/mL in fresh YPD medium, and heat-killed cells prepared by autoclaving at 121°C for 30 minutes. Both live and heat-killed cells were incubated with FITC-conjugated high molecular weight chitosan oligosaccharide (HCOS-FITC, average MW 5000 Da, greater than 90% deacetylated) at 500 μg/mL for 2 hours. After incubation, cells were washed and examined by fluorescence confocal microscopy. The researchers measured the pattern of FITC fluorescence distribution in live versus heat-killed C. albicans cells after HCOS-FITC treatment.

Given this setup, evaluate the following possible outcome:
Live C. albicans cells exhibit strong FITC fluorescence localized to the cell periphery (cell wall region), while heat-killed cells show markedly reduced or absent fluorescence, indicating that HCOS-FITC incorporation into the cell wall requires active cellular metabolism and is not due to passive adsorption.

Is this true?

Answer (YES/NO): YES